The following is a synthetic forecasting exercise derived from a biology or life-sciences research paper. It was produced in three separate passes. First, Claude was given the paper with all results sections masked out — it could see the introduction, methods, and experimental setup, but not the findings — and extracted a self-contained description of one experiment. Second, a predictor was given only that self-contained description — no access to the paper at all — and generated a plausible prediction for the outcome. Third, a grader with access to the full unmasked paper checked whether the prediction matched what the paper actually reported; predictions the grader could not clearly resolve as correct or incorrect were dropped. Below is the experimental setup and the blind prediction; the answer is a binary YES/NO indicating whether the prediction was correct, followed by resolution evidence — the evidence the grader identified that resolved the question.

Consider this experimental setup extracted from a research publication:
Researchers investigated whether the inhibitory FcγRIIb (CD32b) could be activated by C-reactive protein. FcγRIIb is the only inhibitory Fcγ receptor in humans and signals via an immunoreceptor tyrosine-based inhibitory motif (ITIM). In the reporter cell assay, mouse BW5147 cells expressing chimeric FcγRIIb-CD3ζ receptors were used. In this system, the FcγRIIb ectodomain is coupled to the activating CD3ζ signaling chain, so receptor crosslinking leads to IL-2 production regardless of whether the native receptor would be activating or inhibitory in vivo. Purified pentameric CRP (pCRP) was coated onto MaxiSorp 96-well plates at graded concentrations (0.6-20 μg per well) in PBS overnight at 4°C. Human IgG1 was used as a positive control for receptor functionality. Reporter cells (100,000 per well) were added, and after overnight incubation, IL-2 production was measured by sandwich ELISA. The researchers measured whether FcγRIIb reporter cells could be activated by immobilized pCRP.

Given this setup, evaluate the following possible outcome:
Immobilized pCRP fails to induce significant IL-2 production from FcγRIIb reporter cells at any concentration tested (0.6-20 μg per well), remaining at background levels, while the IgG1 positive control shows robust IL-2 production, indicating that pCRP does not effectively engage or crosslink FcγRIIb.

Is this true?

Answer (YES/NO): NO